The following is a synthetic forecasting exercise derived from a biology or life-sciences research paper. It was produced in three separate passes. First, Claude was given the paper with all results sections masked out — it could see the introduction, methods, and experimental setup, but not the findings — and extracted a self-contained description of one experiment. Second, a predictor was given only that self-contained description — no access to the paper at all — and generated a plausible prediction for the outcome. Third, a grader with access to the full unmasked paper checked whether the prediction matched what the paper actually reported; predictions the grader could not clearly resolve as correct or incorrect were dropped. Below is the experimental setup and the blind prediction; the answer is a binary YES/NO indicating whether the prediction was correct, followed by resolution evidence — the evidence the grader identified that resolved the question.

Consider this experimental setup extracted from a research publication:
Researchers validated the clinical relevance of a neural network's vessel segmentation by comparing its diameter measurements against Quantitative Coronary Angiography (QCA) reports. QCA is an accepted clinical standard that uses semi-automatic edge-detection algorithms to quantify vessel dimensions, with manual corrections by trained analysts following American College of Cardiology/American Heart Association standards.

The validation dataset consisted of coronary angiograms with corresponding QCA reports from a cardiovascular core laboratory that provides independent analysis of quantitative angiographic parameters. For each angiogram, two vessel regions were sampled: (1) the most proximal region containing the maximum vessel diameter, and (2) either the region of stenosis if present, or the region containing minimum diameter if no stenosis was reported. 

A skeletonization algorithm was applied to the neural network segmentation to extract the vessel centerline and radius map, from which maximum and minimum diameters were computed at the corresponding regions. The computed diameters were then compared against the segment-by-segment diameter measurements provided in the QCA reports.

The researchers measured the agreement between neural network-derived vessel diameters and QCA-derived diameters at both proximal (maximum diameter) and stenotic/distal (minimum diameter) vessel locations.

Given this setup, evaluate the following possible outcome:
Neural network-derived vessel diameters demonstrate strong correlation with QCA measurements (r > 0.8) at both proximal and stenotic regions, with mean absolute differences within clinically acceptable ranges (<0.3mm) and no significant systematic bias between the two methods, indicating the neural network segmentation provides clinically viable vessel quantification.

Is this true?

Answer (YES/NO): YES